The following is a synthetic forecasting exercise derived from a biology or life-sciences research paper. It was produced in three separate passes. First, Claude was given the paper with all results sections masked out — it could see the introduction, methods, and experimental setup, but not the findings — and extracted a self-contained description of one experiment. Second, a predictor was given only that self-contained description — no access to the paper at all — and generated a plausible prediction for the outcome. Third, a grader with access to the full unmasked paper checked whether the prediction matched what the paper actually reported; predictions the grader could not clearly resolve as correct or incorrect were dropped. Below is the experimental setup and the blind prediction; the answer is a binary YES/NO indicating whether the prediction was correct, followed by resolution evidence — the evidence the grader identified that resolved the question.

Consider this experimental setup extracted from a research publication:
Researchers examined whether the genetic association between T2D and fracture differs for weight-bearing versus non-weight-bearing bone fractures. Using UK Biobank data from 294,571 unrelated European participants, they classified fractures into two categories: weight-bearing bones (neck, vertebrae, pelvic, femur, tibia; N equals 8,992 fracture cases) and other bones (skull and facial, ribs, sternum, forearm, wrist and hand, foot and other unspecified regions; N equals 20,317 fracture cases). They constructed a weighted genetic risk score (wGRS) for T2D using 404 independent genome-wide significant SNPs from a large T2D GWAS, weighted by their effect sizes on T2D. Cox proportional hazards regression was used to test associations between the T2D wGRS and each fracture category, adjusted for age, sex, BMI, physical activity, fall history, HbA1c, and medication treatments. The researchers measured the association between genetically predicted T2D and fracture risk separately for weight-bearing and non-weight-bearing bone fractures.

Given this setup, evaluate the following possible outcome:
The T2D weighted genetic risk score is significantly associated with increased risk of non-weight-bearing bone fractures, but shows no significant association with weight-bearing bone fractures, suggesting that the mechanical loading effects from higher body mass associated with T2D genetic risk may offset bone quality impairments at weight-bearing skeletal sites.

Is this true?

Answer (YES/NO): NO